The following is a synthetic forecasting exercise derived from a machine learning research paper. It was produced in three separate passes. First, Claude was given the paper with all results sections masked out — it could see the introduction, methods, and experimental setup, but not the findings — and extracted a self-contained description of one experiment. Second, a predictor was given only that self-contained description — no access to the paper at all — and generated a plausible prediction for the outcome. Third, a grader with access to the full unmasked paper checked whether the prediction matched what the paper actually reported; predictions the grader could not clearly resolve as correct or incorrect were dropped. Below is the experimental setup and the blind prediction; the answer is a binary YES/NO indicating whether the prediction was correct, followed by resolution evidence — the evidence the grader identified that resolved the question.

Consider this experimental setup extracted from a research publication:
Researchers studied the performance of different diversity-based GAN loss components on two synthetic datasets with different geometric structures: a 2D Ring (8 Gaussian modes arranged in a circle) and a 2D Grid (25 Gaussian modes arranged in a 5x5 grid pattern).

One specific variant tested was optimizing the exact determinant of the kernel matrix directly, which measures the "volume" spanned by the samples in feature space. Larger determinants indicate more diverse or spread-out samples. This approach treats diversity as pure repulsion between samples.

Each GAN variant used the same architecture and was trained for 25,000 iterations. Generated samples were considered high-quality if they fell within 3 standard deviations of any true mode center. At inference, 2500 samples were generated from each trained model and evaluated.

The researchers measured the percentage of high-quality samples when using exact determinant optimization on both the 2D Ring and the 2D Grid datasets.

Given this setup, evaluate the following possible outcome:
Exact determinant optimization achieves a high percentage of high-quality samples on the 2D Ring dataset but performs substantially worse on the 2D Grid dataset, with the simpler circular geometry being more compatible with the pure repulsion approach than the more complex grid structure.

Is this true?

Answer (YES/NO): YES